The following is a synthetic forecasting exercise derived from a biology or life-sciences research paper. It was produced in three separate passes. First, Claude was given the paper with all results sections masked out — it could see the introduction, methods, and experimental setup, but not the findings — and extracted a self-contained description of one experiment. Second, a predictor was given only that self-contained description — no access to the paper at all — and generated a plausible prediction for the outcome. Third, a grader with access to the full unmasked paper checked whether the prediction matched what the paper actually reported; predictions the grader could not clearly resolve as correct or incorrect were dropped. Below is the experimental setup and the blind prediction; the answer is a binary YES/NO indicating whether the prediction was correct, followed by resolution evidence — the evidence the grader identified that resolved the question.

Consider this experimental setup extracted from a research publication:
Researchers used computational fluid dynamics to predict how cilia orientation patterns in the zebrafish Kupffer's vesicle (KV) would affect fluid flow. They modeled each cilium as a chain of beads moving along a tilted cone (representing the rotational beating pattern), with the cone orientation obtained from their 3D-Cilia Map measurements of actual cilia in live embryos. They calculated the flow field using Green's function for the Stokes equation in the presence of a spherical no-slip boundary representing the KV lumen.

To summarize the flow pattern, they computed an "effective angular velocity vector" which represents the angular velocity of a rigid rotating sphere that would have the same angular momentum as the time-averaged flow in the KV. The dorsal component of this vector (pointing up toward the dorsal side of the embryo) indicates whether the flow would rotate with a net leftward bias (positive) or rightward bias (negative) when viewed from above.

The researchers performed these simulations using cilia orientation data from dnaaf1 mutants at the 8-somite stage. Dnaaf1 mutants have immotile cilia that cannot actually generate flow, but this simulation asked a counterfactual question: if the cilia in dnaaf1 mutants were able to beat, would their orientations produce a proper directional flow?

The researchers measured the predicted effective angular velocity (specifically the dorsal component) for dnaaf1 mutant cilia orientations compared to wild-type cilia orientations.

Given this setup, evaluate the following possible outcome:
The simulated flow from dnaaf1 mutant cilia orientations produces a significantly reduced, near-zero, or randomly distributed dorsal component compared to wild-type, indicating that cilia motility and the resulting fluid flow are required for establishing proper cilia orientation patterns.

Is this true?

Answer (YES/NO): NO